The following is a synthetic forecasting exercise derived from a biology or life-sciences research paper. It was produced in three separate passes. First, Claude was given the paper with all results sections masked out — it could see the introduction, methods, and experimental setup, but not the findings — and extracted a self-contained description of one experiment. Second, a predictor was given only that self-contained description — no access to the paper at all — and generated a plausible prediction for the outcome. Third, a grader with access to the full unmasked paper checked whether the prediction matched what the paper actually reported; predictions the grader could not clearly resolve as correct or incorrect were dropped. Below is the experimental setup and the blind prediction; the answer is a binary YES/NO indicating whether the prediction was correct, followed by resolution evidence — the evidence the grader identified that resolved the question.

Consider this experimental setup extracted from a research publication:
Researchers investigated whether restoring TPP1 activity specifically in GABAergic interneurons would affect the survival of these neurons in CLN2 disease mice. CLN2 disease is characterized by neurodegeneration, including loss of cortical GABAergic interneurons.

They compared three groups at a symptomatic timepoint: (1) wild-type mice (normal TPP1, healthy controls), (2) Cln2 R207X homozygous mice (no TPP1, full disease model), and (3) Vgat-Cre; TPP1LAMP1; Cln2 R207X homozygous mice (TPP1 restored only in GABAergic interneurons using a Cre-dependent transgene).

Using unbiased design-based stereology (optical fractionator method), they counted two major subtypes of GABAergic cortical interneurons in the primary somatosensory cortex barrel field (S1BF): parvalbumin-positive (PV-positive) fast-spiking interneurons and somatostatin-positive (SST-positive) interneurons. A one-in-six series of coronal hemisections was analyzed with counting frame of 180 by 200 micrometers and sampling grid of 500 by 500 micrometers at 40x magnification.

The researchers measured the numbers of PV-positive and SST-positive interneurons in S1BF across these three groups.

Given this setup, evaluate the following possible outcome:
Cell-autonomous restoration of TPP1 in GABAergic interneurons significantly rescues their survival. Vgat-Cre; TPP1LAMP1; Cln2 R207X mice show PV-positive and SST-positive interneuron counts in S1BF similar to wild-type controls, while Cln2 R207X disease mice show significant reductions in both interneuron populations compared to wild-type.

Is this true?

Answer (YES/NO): NO